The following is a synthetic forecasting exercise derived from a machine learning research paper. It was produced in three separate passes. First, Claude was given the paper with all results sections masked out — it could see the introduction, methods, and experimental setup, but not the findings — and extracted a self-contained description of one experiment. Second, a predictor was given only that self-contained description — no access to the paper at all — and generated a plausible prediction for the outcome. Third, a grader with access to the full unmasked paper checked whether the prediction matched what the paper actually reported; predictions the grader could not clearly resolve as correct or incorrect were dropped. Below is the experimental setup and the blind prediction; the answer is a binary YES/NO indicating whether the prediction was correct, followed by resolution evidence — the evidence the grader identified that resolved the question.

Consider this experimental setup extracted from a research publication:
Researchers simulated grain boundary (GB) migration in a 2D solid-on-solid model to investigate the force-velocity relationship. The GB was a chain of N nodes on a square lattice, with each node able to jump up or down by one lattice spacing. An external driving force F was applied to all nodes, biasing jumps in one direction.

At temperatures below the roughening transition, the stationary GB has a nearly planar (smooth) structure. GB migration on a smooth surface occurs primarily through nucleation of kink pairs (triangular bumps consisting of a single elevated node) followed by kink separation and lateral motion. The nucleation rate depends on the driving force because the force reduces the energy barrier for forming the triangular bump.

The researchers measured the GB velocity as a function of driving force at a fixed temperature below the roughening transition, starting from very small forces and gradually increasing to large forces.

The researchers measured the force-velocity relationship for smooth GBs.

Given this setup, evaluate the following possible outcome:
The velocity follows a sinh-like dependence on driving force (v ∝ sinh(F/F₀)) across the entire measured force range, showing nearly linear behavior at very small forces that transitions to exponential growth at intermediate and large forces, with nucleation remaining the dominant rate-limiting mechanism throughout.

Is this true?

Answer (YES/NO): NO